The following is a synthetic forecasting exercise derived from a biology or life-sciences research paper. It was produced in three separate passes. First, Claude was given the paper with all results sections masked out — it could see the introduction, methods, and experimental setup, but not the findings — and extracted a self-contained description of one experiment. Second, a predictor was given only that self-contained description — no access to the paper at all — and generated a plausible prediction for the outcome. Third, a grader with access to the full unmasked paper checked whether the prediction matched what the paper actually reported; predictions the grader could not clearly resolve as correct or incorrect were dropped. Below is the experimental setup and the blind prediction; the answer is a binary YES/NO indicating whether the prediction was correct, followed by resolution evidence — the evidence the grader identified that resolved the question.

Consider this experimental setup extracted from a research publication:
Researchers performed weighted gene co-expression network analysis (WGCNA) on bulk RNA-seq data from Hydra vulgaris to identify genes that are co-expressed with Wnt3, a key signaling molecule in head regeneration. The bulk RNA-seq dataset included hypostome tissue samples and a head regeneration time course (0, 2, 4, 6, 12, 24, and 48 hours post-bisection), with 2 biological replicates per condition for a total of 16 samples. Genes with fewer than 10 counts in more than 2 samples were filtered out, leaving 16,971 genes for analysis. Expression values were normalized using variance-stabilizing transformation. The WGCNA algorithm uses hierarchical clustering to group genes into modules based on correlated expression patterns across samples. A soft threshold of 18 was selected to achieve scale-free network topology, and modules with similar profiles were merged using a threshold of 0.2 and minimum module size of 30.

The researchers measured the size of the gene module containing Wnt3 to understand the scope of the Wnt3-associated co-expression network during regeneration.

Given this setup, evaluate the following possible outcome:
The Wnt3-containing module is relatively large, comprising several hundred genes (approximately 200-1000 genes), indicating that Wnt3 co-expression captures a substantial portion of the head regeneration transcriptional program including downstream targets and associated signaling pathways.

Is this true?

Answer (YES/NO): NO